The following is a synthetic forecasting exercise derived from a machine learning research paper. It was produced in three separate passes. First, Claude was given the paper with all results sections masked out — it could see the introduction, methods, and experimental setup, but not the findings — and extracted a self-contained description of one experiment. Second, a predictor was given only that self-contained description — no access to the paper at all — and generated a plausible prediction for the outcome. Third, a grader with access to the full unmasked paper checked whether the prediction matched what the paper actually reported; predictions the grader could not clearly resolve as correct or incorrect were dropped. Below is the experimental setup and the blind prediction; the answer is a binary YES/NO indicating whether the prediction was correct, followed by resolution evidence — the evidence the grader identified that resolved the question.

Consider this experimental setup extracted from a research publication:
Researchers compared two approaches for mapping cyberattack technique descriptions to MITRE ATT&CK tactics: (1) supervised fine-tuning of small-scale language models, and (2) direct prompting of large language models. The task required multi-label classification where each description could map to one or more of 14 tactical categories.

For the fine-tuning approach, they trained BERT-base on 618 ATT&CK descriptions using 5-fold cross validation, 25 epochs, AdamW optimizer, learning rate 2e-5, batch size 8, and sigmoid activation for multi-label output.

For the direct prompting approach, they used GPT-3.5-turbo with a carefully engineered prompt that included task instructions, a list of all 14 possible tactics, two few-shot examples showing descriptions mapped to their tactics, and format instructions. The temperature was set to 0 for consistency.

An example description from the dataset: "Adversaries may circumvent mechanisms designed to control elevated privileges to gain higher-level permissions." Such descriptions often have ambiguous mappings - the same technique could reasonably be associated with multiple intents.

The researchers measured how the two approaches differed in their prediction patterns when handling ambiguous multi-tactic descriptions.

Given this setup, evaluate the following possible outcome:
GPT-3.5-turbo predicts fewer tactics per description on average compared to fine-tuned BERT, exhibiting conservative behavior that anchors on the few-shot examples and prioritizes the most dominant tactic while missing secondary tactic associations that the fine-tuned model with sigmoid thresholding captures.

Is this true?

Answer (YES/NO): NO